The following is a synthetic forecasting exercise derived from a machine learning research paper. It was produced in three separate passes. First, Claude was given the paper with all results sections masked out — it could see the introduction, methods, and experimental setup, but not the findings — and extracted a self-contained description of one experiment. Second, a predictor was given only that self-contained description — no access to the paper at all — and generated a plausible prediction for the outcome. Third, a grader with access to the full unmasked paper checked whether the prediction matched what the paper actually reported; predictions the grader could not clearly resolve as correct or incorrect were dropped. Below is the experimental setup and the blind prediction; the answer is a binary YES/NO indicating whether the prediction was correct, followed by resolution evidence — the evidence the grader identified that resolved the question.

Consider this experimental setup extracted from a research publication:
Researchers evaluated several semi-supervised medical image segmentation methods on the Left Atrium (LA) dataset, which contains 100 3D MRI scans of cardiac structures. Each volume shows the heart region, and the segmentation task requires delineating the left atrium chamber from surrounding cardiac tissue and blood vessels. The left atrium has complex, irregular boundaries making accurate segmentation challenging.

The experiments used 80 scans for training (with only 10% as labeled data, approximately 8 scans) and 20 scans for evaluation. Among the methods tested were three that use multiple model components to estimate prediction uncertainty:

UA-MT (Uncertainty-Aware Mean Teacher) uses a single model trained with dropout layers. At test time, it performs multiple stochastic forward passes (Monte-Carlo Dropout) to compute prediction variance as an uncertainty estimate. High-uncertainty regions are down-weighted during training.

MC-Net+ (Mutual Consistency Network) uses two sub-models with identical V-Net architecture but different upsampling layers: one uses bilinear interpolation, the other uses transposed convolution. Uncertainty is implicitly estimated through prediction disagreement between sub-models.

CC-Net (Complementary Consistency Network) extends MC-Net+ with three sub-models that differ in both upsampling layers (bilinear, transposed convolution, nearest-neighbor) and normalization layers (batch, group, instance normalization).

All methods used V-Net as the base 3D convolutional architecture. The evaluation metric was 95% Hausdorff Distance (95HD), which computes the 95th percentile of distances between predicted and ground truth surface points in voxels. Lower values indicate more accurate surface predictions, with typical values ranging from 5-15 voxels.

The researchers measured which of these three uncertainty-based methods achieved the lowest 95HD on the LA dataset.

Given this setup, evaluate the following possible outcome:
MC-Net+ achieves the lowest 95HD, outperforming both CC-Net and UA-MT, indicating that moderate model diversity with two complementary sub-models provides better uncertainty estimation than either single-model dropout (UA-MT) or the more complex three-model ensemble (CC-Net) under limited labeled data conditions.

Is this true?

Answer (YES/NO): NO